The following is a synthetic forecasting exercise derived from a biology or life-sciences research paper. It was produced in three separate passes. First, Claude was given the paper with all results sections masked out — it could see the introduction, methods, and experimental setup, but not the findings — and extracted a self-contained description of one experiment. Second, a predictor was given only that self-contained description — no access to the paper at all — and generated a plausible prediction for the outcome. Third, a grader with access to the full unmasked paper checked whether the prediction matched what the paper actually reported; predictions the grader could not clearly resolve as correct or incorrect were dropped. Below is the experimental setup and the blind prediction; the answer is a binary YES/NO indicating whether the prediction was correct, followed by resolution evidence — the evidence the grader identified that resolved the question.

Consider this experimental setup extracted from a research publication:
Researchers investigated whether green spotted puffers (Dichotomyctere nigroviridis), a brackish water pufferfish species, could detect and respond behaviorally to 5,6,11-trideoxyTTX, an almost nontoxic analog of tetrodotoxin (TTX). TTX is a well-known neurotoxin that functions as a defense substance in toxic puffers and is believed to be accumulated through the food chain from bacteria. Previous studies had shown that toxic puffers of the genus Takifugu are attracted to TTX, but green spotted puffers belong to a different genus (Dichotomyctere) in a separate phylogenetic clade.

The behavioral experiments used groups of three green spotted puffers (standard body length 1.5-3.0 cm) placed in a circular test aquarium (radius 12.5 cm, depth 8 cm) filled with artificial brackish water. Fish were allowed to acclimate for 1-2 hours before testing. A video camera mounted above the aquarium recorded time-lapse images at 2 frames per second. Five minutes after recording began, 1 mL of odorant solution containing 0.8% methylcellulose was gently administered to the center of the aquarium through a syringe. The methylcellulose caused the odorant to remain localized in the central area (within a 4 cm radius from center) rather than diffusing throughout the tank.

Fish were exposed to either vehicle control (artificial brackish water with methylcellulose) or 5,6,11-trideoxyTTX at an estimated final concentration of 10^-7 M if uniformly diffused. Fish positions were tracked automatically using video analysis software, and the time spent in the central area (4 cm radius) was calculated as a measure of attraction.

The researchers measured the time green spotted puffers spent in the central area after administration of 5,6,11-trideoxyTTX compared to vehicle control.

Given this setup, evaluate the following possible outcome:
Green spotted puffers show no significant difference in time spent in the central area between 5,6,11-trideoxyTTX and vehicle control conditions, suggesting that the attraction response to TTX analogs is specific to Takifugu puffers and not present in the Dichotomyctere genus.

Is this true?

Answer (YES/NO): NO